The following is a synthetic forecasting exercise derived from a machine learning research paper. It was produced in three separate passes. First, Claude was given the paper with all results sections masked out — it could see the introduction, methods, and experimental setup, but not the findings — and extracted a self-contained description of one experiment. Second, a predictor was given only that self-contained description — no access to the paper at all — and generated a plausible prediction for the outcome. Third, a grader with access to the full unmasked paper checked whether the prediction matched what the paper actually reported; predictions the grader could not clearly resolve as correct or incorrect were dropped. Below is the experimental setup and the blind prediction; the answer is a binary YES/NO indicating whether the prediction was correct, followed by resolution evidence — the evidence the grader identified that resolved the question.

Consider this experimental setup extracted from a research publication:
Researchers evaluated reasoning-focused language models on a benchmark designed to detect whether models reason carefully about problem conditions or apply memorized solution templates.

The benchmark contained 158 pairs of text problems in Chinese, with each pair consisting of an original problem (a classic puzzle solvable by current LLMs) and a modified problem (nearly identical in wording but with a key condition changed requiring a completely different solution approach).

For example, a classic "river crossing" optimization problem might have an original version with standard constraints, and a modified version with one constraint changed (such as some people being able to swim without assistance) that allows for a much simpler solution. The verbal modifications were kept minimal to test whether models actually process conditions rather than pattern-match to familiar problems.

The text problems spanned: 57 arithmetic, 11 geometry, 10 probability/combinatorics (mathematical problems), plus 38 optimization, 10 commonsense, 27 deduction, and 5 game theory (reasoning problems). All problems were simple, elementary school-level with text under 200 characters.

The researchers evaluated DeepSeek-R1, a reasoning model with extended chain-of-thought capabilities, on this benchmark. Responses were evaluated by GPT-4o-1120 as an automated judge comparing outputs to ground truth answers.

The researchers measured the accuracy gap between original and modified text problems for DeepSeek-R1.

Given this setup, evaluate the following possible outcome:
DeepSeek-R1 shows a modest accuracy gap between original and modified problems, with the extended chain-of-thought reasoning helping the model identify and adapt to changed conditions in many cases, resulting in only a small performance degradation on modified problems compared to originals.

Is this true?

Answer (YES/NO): NO